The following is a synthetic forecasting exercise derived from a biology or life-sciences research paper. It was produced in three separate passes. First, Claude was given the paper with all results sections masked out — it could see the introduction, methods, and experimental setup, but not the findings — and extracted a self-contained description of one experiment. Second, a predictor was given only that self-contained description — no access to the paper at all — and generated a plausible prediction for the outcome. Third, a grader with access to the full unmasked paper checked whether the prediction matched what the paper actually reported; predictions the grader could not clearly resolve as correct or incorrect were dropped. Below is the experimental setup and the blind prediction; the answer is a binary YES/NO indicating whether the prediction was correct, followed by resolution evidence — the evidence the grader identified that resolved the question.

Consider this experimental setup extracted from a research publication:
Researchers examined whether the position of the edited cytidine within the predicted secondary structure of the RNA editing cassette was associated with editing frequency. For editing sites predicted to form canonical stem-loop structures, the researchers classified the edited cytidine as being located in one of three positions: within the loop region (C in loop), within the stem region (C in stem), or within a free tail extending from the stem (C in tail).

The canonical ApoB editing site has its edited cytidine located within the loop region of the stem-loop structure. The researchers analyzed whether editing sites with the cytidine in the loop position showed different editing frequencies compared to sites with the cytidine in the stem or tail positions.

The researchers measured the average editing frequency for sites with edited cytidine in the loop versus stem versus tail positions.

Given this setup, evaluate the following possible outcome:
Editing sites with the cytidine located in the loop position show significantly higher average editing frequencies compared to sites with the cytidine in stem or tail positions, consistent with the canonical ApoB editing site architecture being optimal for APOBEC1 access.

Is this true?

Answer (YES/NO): NO